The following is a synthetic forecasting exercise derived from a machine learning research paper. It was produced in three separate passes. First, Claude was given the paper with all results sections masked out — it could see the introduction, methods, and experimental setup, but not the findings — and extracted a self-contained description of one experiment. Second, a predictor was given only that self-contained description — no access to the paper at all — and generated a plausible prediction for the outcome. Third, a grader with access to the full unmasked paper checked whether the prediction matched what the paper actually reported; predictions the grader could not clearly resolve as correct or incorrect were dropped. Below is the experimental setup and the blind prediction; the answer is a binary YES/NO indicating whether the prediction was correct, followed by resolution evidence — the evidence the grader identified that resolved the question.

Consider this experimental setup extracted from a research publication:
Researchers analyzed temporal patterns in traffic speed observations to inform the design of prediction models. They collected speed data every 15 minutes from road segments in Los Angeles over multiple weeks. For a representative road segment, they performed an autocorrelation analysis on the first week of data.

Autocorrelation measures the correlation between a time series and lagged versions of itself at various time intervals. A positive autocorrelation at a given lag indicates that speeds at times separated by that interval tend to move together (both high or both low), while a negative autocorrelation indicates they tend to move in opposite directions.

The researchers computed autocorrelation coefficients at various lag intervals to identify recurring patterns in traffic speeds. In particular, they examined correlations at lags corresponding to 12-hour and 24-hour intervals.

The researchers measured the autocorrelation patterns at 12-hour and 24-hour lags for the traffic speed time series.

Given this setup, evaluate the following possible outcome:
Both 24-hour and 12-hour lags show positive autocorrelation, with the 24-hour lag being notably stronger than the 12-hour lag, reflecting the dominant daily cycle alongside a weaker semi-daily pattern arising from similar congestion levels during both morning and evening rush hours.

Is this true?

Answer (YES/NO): NO